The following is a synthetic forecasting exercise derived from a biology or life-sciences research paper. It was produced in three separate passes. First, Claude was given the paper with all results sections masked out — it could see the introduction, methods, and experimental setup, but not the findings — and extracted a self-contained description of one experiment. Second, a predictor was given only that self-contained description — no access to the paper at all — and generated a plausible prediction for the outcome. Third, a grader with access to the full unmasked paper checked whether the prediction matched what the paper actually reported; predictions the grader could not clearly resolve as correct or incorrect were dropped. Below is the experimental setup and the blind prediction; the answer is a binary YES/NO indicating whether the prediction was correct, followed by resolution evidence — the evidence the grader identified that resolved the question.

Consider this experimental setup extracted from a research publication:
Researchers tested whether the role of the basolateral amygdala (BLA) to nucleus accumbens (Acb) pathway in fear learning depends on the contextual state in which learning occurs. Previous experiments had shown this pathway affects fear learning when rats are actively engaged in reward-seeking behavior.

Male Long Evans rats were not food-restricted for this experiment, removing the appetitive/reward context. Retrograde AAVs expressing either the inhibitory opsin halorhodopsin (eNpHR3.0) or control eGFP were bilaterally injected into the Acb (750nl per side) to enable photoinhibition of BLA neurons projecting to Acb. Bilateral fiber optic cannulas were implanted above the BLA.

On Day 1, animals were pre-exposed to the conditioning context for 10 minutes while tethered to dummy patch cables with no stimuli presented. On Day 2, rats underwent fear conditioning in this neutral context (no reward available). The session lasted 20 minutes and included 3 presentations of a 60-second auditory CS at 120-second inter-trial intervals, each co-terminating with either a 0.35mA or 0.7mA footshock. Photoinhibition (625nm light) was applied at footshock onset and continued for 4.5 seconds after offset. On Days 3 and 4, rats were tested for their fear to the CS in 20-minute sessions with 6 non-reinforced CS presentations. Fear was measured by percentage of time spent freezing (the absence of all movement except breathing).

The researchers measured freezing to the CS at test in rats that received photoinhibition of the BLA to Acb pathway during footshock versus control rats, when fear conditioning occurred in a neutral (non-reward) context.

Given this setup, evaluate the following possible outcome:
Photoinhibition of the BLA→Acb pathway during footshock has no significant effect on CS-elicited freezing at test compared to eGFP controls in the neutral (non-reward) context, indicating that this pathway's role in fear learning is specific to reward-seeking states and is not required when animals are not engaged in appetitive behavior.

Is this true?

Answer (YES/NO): YES